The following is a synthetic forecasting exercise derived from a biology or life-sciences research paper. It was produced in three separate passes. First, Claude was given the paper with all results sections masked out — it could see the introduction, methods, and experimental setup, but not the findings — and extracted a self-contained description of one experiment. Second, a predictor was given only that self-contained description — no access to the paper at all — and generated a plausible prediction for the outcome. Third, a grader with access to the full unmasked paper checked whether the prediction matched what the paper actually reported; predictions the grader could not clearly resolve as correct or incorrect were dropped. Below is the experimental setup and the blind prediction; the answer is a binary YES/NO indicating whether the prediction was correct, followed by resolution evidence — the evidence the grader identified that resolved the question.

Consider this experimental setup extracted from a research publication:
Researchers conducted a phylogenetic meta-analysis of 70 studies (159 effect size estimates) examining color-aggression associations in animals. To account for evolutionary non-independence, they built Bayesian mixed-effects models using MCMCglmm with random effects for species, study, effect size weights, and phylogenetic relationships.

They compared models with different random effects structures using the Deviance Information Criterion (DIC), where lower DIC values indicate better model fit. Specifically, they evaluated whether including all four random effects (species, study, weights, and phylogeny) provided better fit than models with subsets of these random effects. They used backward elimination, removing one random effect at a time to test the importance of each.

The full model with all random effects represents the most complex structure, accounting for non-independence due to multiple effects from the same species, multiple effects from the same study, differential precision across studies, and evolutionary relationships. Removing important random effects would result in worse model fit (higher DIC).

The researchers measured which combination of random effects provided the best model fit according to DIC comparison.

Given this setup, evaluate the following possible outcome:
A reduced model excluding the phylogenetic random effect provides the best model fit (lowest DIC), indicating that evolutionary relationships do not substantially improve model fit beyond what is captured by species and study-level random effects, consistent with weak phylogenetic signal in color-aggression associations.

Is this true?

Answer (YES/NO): NO